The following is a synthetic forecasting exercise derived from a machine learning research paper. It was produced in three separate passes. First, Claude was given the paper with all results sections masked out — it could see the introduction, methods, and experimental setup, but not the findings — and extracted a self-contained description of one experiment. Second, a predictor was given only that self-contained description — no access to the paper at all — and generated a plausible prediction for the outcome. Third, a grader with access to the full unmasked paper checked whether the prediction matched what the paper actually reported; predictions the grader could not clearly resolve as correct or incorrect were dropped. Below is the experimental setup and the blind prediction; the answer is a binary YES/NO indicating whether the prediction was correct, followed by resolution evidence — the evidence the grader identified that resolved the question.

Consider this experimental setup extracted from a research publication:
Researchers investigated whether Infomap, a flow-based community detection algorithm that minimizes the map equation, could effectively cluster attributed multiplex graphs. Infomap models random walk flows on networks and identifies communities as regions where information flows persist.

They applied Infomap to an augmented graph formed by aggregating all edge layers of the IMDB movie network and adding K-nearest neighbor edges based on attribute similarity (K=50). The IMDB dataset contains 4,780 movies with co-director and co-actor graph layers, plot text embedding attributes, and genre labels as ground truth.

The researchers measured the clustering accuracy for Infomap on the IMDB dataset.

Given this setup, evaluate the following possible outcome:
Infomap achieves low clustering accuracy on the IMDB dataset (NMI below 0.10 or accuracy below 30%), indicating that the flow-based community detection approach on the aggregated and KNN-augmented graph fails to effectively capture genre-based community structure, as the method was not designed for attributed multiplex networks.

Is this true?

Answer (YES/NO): YES